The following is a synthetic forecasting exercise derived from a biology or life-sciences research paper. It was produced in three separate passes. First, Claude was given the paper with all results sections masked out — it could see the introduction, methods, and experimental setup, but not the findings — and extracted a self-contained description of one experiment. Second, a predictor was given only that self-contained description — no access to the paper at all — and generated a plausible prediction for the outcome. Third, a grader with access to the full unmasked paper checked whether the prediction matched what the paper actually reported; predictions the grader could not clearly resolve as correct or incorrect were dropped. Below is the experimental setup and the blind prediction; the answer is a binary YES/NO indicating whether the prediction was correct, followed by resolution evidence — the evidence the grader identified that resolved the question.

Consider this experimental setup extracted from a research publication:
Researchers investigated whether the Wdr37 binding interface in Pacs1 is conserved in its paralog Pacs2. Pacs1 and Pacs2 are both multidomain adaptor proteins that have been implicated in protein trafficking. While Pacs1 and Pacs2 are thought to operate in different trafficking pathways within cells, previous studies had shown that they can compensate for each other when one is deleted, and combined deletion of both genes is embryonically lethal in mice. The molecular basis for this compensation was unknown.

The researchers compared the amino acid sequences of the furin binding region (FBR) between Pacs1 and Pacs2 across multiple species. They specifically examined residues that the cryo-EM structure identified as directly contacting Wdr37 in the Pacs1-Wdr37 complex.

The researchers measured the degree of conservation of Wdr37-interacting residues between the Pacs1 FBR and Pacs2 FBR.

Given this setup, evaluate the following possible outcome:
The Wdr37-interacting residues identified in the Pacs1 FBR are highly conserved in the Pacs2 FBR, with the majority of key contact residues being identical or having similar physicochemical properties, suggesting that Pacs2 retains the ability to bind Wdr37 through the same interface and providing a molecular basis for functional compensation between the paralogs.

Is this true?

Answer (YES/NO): YES